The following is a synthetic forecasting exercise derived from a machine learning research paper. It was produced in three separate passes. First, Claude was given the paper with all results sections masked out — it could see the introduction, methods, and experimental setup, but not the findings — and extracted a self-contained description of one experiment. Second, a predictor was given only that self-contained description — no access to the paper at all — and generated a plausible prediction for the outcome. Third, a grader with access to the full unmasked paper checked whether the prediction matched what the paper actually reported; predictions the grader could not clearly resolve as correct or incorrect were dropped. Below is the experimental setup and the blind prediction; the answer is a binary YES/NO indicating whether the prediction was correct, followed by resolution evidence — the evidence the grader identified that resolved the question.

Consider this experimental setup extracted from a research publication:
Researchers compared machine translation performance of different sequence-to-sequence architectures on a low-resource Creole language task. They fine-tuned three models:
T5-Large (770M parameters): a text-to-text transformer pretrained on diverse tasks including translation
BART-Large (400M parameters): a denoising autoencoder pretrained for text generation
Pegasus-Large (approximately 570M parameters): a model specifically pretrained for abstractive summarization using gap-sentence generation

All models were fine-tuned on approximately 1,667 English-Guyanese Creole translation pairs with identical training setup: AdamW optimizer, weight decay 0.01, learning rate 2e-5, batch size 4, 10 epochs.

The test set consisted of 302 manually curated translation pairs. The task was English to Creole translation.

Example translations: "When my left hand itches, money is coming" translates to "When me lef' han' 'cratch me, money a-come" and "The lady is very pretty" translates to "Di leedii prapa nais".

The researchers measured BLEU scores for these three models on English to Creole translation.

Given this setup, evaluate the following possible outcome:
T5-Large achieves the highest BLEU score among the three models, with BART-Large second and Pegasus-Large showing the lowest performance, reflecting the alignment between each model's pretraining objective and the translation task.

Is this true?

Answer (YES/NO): NO